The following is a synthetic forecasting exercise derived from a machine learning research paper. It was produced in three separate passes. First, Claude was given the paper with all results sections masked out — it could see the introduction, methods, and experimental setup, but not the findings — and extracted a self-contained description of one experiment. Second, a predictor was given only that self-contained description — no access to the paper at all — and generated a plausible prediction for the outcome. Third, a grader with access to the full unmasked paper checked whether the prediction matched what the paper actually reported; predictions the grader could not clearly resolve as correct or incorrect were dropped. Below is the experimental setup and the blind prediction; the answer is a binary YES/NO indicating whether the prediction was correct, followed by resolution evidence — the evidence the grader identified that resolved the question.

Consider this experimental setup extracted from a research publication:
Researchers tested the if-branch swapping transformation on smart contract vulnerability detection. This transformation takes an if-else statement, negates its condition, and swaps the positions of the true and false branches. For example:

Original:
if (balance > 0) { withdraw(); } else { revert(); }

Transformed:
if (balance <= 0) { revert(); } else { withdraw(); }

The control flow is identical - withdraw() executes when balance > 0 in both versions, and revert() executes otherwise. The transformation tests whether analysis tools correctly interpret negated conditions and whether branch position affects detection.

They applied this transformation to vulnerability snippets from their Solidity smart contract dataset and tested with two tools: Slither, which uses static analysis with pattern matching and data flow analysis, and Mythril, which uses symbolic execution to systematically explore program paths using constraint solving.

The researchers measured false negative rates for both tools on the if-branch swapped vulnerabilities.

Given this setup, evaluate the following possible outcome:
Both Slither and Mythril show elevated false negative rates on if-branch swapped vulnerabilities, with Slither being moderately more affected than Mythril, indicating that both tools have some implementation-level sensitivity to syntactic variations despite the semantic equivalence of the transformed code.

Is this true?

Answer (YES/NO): NO